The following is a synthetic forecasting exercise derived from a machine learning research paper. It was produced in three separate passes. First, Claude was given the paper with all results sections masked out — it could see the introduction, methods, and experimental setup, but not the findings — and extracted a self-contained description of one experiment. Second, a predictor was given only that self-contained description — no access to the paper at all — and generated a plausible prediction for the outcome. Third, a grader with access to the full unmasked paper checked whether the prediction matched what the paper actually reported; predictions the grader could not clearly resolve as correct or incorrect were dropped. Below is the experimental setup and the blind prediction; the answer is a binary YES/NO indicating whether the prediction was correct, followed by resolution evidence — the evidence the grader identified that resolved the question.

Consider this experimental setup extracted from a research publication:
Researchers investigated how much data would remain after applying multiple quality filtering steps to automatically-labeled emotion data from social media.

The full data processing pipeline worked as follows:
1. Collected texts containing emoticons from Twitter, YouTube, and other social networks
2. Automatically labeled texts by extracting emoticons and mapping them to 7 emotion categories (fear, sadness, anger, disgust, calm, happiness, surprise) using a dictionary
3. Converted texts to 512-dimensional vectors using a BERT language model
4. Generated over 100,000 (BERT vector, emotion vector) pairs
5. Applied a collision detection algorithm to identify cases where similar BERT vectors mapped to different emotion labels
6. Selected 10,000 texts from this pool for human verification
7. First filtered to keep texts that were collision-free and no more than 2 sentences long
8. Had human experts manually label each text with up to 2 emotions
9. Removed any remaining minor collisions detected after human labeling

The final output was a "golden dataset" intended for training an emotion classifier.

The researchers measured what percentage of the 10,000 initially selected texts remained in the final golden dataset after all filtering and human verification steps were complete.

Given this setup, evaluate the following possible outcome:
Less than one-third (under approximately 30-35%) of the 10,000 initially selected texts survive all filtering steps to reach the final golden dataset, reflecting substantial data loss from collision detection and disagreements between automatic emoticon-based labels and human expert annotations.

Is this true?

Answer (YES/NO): YES